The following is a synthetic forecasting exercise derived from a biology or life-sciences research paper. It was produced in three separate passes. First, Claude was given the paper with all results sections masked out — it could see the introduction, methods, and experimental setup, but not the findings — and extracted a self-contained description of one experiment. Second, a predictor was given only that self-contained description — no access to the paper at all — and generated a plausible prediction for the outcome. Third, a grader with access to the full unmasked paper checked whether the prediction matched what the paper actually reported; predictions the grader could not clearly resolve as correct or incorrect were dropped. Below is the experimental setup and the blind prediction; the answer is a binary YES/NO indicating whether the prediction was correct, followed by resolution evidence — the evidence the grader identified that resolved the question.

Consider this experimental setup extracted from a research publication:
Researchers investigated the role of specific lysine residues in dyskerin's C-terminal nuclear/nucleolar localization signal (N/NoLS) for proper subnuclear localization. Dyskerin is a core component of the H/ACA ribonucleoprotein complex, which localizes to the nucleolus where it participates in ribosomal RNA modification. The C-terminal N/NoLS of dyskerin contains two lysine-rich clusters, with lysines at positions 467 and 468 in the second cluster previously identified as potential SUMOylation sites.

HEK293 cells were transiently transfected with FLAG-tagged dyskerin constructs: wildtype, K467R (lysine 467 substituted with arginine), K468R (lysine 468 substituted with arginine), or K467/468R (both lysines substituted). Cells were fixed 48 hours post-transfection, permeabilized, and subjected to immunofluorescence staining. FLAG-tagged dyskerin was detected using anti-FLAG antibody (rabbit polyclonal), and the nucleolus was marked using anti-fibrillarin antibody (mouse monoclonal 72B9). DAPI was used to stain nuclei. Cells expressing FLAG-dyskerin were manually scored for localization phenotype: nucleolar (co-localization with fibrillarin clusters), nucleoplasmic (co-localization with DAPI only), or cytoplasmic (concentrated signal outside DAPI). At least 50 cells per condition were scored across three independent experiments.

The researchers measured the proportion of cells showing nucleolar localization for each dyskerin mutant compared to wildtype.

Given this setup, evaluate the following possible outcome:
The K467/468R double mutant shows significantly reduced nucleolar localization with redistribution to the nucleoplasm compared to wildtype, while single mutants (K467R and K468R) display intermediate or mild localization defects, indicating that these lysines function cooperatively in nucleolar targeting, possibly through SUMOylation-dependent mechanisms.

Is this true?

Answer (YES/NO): NO